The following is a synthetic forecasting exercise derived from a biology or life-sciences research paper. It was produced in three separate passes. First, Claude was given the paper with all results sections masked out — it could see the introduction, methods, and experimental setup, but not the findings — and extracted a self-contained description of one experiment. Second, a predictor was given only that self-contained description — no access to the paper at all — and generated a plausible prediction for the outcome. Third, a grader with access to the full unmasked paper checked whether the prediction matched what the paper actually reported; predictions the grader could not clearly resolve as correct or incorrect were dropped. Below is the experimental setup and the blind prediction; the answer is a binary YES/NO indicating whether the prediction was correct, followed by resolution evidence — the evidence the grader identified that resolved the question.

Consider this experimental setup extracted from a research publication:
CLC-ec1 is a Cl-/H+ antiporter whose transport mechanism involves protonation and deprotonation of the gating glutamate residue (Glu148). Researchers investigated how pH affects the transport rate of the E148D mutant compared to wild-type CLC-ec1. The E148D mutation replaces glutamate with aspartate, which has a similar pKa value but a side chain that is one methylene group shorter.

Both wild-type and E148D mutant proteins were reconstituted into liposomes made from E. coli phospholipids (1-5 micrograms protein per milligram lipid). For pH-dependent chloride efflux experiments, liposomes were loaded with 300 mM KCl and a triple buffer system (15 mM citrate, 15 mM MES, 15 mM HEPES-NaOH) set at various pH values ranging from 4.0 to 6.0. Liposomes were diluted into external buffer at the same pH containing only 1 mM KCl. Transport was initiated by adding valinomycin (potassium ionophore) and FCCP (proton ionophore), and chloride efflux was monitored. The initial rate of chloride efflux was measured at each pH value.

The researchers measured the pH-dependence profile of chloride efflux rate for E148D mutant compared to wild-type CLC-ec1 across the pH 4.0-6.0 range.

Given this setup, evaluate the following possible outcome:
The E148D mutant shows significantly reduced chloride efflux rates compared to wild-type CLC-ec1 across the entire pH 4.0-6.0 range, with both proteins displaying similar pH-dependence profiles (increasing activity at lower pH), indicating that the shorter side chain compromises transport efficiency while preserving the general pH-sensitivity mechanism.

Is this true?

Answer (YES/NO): NO